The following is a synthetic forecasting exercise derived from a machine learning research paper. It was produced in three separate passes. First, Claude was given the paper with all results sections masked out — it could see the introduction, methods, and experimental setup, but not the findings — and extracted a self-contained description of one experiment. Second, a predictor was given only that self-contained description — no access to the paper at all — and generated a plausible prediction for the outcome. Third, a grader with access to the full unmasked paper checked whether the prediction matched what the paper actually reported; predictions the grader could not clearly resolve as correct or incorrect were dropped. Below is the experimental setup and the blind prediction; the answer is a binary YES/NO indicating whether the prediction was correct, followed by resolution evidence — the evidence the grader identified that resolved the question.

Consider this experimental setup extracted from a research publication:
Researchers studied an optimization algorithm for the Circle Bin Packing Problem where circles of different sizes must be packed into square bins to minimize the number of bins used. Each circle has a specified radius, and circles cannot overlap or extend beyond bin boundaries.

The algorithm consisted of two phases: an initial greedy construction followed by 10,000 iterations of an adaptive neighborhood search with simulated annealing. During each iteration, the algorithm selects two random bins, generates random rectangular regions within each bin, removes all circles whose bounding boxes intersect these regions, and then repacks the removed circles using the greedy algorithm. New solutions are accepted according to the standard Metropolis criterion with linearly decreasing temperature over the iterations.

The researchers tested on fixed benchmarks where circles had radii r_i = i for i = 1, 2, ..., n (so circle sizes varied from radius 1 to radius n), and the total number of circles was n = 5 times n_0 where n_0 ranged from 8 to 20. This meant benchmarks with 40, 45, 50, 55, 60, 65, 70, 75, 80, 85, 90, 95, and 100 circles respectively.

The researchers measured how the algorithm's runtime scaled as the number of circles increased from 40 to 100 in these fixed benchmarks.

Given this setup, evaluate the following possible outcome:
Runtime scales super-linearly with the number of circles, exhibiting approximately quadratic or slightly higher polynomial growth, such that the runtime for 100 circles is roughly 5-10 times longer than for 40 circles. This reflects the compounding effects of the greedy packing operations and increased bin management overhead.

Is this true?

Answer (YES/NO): NO